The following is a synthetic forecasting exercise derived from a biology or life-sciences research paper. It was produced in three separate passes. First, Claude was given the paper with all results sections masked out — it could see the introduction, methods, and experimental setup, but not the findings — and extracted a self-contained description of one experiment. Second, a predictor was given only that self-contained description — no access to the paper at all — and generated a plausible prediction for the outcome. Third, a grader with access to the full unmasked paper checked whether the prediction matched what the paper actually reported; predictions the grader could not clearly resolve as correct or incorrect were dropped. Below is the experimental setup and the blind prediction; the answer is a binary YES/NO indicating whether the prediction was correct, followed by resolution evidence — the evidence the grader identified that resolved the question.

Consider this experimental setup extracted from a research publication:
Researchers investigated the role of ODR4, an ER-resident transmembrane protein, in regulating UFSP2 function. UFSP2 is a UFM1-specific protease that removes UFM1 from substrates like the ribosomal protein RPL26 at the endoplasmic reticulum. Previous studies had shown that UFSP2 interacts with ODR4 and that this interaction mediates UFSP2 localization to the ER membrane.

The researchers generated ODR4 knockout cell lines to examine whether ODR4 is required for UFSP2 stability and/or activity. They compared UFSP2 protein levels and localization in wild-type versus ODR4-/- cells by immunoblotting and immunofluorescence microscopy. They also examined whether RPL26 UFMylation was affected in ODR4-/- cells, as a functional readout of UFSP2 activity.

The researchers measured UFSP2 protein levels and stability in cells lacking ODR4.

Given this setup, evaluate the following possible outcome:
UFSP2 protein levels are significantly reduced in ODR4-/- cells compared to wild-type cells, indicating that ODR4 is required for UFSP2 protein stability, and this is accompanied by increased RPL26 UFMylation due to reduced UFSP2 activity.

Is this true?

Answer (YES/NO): YES